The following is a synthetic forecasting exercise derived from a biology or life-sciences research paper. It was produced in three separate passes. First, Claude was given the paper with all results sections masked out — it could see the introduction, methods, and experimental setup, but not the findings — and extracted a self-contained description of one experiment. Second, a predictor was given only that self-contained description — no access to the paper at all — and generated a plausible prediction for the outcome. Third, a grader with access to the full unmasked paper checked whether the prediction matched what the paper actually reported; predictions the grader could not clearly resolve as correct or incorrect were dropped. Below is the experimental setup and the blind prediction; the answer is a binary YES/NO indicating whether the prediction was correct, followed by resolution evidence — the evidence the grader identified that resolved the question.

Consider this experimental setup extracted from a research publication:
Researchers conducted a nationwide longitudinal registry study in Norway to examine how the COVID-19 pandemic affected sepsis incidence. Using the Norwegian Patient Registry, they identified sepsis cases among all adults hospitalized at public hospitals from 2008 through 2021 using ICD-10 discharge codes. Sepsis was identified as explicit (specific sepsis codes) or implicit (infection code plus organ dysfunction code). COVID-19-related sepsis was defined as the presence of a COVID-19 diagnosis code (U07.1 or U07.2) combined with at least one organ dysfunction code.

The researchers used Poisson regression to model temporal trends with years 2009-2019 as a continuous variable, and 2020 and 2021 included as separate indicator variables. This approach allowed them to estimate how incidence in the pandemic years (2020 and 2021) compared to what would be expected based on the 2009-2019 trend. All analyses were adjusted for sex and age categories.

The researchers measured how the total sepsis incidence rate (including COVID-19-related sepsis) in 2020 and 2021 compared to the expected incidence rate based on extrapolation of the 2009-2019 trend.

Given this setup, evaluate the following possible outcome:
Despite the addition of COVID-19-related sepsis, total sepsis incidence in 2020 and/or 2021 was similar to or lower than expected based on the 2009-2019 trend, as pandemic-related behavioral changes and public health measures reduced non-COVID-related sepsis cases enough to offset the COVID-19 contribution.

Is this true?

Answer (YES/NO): YES